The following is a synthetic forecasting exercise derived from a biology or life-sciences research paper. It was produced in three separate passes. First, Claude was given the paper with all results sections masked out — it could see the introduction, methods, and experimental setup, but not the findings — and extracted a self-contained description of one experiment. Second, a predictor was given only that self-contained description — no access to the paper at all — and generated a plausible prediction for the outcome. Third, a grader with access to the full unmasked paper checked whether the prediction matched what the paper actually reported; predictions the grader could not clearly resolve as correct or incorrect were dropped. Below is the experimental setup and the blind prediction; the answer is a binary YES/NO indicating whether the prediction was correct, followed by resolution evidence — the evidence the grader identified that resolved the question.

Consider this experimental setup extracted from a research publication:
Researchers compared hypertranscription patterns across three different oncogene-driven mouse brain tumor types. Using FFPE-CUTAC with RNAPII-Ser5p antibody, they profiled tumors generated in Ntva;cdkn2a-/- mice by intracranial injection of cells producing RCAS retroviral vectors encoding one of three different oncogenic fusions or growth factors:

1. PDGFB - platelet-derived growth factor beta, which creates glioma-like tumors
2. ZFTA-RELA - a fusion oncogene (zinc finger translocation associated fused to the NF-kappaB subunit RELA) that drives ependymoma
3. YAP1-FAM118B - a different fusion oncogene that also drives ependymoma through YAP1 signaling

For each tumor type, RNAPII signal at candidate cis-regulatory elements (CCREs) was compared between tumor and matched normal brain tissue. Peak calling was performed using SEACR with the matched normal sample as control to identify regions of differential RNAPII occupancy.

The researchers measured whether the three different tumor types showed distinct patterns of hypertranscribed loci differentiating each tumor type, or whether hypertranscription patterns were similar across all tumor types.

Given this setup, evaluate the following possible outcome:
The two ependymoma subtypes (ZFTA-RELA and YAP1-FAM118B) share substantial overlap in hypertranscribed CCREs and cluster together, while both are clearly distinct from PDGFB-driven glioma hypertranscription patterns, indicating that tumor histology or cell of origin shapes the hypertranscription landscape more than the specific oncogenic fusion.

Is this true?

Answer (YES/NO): NO